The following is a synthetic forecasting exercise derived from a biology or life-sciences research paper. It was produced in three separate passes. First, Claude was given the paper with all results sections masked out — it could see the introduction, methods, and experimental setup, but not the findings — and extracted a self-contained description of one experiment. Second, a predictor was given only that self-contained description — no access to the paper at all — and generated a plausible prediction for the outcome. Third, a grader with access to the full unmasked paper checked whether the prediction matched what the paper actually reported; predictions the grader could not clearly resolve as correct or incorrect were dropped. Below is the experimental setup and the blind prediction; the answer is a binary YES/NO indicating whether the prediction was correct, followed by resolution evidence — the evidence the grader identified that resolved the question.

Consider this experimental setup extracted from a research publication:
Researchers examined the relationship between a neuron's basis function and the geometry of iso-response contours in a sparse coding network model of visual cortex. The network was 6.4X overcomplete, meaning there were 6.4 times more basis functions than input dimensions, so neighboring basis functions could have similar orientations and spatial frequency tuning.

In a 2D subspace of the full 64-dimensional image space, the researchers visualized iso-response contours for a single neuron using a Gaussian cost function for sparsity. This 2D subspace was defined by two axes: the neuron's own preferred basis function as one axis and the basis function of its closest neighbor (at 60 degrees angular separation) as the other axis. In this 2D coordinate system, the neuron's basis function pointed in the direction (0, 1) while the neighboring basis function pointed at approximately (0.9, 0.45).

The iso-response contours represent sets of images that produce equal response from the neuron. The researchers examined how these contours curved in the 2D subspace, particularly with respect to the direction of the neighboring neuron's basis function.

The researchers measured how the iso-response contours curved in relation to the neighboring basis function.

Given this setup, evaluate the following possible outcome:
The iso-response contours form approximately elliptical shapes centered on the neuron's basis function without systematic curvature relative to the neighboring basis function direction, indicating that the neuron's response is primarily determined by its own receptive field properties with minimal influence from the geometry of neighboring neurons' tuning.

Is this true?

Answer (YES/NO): NO